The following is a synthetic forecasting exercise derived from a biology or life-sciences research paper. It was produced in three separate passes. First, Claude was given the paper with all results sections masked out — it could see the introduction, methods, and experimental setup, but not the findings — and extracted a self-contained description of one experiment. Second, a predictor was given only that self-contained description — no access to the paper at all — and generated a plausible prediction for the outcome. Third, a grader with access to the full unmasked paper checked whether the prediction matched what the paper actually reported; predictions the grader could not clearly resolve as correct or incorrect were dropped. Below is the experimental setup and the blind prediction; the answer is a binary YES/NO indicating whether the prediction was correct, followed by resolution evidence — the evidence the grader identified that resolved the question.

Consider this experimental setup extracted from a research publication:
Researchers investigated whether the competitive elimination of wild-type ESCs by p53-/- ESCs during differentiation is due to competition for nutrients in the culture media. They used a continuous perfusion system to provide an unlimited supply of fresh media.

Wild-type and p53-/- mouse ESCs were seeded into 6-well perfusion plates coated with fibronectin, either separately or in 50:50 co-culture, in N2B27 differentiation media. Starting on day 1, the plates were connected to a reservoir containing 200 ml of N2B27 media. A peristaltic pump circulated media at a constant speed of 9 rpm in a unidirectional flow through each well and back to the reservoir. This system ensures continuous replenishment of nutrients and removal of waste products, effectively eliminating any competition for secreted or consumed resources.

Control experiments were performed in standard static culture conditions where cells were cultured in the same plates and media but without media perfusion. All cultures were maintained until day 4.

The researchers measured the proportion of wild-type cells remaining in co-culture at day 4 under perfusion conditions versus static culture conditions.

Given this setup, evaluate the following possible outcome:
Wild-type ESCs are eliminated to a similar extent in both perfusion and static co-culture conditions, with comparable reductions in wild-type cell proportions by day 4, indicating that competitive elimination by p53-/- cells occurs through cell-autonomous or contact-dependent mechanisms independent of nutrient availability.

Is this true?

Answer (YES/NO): YES